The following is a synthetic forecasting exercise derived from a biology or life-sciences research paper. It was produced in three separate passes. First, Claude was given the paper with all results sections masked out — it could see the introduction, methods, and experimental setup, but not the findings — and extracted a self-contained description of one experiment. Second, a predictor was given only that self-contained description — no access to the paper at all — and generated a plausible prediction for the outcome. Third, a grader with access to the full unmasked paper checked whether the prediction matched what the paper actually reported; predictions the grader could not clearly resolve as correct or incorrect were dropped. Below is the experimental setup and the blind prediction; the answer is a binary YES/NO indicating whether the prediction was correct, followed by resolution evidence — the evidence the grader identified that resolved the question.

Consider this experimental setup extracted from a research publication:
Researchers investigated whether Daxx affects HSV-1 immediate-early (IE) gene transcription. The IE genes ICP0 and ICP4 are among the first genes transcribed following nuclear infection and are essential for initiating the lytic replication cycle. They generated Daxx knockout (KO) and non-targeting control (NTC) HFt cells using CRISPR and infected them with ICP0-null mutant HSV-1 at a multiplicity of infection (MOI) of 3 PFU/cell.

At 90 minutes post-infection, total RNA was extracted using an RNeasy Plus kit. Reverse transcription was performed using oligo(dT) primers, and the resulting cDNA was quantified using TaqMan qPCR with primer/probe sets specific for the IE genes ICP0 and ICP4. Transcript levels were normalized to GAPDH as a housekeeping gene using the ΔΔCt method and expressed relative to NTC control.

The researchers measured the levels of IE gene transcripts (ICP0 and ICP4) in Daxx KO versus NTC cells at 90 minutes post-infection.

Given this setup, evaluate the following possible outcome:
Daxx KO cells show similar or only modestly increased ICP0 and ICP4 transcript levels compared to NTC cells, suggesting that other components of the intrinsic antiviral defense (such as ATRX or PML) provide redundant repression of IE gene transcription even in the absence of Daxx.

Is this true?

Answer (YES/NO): NO